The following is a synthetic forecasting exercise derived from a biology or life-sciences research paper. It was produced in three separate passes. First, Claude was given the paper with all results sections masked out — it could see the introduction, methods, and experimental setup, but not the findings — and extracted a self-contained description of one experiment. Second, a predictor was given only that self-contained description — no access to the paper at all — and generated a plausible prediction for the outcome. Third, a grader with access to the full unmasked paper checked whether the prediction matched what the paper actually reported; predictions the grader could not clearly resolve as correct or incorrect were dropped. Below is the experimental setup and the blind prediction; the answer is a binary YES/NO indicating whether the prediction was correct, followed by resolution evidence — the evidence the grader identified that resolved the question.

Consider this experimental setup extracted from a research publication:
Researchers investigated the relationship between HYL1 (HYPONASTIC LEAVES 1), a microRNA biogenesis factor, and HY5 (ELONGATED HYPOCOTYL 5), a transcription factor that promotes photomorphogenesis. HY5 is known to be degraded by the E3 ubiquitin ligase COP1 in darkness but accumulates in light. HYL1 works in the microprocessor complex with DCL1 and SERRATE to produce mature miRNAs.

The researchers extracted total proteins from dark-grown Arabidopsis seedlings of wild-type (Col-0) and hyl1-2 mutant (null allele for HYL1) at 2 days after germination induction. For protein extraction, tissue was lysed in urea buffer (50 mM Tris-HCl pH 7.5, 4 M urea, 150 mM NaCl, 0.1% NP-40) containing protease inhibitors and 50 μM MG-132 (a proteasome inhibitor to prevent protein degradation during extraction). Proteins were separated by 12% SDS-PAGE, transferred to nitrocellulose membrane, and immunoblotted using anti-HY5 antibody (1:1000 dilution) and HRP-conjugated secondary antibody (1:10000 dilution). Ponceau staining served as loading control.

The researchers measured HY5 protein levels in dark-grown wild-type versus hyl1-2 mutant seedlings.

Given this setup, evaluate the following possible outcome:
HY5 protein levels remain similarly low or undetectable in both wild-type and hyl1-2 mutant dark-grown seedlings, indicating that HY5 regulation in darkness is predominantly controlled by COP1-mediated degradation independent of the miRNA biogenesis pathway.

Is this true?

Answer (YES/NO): NO